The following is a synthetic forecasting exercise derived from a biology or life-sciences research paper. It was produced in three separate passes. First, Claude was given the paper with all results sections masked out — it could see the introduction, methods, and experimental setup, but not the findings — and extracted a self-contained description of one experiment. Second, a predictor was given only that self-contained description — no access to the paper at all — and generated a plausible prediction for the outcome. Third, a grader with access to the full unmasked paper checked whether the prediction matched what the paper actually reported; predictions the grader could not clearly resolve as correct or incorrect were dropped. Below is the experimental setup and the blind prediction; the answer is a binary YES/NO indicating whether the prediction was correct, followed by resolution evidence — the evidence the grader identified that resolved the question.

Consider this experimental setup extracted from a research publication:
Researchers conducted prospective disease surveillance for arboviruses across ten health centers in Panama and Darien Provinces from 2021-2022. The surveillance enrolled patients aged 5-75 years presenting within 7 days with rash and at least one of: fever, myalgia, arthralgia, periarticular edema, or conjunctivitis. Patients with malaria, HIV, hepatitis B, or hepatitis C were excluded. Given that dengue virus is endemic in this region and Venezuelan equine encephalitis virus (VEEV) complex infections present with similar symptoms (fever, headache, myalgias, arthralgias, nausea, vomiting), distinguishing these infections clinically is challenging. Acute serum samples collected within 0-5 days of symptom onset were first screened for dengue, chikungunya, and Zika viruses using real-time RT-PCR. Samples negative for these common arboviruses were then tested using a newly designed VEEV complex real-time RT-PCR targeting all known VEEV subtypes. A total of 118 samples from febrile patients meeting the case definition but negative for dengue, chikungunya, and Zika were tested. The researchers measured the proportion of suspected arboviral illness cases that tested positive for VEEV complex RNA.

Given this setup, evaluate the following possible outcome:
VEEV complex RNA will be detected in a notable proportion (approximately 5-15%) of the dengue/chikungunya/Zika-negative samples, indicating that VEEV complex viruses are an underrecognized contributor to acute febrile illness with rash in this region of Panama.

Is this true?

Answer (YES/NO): YES